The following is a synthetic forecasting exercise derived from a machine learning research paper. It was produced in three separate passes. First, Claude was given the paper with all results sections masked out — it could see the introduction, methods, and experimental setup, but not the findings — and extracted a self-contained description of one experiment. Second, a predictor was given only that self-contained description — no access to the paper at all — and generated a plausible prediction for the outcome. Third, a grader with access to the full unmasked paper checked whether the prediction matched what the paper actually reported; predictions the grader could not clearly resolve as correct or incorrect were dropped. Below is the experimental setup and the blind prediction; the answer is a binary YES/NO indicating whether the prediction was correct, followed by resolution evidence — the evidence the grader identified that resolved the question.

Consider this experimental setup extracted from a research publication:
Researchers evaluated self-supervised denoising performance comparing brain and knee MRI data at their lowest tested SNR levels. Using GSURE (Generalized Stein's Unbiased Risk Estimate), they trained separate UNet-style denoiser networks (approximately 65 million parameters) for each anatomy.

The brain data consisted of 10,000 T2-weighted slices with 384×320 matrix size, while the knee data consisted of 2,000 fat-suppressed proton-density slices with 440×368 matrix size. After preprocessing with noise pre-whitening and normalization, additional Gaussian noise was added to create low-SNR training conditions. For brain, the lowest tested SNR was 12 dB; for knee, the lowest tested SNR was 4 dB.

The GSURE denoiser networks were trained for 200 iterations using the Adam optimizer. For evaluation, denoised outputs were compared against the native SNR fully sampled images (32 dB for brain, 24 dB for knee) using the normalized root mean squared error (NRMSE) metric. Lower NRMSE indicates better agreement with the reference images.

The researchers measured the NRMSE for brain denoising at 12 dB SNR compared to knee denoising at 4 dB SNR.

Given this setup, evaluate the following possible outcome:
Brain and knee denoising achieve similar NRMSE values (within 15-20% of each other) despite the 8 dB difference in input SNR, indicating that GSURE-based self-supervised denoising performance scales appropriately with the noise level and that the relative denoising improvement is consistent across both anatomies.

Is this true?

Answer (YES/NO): NO